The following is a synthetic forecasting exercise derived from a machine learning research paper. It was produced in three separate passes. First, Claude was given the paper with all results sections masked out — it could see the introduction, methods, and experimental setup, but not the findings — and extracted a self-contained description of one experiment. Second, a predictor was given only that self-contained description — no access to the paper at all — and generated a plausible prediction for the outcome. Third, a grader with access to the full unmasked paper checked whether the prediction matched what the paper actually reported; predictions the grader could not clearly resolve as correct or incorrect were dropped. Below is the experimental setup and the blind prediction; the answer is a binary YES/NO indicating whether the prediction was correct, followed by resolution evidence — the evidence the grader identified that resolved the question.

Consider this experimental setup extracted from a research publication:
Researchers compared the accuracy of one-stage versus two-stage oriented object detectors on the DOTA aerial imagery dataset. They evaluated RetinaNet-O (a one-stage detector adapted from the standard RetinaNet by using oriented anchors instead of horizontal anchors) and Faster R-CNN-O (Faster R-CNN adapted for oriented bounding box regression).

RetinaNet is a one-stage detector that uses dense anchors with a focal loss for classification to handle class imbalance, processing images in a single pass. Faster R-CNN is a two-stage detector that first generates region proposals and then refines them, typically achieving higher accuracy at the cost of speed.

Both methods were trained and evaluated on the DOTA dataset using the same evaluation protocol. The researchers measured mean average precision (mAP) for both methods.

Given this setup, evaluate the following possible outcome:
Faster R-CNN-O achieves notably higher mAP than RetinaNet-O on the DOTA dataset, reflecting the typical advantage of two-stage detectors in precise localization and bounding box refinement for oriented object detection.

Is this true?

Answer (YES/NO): NO